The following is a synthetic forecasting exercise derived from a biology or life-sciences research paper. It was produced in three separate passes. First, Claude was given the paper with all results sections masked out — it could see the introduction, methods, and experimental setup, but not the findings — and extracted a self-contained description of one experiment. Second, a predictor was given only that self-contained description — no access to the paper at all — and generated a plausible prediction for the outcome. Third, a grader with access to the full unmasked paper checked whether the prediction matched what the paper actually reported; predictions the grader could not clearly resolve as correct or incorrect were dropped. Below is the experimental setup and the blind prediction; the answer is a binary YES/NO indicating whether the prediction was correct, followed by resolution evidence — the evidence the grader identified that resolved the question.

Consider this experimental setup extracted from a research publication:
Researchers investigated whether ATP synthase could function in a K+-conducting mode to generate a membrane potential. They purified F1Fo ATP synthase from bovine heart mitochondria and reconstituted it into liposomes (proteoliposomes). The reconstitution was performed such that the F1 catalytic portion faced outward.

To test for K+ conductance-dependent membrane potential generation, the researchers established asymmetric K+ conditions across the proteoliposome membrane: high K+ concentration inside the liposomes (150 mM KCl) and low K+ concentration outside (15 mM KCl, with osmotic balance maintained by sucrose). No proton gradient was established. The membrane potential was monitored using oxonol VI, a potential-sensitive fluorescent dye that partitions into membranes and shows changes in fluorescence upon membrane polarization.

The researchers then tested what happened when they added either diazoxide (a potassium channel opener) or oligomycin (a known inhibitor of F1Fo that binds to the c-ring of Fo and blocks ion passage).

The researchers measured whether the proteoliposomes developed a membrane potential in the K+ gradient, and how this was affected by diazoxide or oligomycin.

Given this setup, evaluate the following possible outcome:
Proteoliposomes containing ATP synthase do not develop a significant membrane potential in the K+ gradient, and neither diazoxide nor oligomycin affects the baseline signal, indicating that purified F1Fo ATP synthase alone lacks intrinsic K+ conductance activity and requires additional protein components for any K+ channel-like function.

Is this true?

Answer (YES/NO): NO